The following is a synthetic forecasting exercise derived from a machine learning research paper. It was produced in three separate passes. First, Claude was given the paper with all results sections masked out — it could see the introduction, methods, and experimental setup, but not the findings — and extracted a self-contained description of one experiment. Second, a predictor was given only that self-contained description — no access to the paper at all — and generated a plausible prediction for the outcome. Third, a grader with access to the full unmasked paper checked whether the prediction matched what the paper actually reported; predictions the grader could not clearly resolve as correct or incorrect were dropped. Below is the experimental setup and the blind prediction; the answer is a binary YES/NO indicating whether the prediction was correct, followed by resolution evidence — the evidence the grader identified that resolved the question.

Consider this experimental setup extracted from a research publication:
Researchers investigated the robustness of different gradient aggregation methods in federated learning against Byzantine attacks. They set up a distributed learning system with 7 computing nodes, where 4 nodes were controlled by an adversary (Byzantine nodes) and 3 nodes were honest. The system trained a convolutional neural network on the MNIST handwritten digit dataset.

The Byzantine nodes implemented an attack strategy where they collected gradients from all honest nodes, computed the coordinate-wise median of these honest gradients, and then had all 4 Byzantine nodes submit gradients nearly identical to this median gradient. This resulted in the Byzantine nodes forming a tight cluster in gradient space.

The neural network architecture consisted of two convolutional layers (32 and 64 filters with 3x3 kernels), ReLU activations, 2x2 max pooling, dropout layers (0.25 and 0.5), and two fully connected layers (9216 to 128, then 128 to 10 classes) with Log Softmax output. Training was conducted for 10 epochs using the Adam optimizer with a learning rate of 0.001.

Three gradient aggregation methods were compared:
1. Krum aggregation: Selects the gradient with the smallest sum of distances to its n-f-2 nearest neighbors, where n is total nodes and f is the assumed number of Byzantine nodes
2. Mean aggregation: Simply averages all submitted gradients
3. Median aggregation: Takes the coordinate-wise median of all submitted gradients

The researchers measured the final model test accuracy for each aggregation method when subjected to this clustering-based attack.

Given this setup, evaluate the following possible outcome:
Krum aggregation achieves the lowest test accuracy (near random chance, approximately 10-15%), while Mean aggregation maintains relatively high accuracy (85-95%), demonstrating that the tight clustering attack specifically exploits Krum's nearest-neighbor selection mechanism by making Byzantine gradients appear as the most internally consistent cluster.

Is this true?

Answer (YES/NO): NO